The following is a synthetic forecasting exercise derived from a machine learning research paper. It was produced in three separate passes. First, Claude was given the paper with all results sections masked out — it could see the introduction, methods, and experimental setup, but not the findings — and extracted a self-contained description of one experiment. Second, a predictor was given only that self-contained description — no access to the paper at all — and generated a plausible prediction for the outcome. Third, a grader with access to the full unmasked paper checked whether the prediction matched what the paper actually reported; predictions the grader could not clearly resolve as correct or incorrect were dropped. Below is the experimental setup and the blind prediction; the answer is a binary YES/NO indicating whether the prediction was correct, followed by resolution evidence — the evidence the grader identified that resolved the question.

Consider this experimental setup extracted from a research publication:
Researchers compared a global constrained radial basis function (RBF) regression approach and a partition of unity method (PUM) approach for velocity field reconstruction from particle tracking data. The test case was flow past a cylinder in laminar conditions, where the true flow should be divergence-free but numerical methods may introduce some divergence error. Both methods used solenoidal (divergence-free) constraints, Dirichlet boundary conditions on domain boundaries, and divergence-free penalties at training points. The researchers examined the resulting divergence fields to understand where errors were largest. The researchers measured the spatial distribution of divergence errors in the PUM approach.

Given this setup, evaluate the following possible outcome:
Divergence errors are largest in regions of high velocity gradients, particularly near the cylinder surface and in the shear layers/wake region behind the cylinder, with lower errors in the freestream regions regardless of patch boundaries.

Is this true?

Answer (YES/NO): NO